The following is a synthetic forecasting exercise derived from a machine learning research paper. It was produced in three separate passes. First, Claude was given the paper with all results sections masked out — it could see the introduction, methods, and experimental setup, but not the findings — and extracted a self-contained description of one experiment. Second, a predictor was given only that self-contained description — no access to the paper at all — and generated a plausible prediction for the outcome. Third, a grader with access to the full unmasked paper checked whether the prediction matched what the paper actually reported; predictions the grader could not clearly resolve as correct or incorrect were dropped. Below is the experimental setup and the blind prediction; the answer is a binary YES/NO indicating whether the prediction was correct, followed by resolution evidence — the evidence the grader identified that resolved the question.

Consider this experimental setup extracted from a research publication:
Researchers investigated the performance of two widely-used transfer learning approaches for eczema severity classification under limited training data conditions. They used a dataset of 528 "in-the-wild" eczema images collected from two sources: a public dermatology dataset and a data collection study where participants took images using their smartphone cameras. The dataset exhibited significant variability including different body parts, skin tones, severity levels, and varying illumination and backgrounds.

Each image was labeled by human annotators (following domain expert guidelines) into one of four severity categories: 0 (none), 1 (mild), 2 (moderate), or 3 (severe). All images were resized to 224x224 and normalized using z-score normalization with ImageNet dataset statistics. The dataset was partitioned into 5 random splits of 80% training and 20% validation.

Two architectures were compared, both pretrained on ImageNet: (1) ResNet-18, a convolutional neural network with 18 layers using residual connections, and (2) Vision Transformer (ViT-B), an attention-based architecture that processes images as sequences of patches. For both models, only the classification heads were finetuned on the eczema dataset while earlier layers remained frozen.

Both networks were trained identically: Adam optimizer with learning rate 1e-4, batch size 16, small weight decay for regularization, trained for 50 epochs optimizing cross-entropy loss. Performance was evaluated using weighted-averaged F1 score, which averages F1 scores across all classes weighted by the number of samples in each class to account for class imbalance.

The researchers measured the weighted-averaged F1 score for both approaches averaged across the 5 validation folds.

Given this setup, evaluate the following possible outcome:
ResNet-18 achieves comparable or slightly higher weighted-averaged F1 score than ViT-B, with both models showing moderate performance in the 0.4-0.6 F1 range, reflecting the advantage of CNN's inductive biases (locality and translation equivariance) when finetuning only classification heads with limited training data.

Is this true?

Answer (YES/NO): YES